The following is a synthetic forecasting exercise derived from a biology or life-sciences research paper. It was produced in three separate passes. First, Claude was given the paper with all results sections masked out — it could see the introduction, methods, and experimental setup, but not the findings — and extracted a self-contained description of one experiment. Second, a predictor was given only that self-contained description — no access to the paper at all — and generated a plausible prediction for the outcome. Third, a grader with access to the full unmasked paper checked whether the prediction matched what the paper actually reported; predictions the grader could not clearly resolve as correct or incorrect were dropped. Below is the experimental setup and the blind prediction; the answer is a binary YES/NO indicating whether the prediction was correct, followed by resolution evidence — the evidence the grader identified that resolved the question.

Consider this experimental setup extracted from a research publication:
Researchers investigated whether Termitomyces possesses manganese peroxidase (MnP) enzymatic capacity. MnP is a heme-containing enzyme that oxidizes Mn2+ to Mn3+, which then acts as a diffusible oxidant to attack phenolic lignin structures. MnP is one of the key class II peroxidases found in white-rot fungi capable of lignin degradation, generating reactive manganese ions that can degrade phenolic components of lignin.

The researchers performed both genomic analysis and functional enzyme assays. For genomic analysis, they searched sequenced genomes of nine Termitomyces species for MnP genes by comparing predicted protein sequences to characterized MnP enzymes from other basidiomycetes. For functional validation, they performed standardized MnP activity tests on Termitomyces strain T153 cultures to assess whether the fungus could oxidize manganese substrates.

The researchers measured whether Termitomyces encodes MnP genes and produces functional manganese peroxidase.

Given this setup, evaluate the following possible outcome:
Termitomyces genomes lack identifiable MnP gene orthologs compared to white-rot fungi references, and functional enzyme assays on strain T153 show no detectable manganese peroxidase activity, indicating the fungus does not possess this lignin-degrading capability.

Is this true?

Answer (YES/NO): NO